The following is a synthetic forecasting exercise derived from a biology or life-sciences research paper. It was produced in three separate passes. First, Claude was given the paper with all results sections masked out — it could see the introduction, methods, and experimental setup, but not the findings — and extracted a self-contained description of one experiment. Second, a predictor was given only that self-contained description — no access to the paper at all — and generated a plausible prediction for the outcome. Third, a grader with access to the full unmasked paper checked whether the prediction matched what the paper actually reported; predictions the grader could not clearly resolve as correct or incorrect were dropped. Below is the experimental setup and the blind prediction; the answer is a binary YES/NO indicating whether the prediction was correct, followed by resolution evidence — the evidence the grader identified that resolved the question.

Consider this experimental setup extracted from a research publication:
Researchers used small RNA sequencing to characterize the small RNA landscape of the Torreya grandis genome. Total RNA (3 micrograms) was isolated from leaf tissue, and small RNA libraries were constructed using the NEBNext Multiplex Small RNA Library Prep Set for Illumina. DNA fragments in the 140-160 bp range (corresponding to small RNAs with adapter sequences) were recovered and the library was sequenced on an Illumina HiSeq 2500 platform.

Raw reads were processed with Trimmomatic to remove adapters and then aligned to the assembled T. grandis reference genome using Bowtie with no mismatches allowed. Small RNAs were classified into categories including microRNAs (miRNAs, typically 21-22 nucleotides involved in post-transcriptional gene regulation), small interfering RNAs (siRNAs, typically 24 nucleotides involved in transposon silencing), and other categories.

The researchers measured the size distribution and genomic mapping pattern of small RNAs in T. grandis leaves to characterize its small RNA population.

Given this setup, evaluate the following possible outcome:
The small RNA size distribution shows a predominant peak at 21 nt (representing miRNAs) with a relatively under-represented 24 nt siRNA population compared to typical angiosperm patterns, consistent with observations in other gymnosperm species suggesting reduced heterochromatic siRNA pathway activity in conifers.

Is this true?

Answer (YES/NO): YES